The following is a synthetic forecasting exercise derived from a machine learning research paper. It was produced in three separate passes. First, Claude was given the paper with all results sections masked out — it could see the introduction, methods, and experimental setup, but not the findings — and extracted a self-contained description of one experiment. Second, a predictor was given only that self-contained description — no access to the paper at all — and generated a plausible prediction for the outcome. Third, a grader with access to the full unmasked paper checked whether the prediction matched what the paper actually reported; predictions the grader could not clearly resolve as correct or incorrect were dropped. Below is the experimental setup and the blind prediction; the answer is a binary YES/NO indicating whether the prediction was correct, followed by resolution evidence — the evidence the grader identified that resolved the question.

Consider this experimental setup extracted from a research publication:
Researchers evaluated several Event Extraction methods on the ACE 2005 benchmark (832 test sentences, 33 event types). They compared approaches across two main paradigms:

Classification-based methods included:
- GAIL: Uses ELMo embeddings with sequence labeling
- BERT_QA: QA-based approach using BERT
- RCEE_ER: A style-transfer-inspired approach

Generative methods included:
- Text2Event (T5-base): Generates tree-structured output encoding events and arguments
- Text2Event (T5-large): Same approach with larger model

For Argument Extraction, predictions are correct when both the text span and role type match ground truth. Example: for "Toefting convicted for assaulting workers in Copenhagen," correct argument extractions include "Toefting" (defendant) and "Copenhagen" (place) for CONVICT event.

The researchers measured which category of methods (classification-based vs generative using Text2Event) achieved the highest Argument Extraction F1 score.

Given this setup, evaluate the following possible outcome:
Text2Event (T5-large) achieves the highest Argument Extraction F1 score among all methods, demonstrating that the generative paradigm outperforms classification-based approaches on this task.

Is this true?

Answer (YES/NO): NO